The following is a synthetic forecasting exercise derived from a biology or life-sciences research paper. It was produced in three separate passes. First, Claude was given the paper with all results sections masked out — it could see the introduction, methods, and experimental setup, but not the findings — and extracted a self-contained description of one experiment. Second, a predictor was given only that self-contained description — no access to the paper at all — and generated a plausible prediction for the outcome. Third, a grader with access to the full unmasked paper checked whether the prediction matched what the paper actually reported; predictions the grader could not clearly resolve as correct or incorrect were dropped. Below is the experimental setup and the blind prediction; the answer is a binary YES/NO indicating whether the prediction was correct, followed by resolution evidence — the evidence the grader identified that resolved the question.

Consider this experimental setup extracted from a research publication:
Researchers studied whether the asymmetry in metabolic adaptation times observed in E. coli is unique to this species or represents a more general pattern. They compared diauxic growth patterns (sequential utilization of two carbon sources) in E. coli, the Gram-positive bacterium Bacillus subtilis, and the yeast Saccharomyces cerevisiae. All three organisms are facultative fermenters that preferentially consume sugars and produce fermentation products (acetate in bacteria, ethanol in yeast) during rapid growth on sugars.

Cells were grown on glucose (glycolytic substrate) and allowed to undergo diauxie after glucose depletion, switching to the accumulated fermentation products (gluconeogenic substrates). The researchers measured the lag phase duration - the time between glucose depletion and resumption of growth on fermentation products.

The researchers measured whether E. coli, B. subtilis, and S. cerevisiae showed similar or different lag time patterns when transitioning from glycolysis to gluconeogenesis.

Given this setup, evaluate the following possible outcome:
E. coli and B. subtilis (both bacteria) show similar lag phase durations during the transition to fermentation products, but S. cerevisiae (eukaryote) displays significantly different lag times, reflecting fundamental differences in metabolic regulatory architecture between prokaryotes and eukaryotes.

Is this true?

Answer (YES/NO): NO